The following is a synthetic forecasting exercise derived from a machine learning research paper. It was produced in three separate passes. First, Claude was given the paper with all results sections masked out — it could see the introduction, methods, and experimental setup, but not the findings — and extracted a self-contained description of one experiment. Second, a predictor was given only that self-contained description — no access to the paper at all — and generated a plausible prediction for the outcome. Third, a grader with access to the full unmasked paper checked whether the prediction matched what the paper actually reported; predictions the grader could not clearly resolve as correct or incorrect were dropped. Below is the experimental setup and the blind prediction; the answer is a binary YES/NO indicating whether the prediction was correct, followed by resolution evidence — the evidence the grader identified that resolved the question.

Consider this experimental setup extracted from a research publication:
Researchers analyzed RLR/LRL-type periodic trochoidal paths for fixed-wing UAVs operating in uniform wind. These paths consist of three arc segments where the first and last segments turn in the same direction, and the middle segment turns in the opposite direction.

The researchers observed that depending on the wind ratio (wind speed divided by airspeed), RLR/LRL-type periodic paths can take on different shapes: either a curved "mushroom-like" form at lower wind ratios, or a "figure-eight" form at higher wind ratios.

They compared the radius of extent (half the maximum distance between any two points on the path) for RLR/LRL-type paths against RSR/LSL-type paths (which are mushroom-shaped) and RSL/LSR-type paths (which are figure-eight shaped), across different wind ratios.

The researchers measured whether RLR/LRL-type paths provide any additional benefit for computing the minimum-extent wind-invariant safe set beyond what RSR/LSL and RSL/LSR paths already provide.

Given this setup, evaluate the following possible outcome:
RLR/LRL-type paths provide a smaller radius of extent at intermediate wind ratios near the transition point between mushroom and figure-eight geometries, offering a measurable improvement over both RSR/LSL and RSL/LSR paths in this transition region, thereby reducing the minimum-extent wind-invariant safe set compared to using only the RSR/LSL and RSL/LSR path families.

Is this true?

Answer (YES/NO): NO